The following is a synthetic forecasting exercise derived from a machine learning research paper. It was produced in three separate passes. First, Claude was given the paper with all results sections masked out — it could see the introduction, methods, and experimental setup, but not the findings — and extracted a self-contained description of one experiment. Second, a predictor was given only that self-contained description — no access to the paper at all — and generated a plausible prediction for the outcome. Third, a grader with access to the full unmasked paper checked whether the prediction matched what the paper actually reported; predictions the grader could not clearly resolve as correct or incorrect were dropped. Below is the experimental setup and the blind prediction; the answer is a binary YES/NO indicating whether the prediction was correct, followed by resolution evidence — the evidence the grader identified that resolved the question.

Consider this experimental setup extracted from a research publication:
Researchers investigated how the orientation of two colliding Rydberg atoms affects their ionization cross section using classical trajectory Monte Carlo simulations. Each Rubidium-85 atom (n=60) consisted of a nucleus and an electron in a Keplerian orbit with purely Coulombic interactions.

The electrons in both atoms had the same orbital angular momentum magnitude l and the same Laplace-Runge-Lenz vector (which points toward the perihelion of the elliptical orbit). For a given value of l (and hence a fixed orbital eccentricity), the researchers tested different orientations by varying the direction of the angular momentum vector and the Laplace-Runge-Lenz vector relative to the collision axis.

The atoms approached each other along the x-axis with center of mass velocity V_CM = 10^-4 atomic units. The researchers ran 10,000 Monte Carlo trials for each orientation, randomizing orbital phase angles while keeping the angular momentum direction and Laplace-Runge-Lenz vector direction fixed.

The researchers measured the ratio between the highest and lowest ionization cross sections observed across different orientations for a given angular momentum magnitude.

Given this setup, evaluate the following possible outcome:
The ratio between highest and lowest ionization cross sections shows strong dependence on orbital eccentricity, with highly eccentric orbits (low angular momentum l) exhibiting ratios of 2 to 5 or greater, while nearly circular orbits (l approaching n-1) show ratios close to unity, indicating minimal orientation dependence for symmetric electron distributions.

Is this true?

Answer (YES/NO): NO